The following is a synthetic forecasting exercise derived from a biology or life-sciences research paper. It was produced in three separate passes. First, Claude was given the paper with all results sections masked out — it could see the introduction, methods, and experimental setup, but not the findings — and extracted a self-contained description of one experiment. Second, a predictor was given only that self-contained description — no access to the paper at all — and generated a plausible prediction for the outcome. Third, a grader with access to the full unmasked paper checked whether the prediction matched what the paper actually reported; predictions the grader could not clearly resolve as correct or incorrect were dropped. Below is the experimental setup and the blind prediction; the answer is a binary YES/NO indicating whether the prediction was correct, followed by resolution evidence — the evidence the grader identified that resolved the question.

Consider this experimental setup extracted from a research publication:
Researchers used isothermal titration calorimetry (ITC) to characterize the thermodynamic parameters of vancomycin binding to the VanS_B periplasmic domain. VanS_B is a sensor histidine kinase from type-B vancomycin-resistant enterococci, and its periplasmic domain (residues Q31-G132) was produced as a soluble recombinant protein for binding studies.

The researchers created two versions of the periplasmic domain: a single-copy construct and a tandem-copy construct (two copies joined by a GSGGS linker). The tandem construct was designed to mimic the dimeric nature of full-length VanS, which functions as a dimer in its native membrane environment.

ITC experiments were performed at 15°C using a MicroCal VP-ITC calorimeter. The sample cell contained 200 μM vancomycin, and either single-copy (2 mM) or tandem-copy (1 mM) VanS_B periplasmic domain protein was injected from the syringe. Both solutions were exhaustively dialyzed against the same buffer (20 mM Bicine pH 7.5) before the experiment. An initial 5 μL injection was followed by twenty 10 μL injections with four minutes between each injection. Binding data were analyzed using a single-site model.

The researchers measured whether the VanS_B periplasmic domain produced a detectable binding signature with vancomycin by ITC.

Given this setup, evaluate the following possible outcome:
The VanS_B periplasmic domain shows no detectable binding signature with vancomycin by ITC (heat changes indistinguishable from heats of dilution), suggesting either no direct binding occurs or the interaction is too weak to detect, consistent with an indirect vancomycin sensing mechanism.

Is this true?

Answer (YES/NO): NO